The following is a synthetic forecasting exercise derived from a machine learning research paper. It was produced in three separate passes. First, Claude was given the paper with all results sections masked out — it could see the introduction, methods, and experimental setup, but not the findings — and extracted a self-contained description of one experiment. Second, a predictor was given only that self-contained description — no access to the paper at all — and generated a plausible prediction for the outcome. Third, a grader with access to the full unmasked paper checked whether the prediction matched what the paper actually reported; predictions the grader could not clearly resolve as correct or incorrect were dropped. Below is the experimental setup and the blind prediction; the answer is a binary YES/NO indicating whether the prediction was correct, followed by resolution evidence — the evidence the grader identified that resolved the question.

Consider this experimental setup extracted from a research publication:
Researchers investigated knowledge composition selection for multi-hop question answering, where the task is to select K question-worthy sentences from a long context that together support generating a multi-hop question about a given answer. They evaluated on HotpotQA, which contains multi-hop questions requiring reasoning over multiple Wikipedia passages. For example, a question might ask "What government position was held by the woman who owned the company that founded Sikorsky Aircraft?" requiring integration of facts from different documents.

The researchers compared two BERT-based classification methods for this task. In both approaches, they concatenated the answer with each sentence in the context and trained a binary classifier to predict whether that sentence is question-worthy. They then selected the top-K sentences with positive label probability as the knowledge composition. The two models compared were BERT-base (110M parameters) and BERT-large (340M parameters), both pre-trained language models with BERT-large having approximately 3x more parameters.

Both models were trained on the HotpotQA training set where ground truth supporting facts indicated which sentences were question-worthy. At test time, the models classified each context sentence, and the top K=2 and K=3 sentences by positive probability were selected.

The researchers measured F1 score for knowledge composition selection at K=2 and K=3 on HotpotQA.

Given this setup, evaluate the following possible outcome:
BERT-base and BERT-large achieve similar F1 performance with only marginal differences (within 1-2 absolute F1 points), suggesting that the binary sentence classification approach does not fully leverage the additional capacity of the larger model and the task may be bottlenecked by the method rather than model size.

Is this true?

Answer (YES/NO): NO